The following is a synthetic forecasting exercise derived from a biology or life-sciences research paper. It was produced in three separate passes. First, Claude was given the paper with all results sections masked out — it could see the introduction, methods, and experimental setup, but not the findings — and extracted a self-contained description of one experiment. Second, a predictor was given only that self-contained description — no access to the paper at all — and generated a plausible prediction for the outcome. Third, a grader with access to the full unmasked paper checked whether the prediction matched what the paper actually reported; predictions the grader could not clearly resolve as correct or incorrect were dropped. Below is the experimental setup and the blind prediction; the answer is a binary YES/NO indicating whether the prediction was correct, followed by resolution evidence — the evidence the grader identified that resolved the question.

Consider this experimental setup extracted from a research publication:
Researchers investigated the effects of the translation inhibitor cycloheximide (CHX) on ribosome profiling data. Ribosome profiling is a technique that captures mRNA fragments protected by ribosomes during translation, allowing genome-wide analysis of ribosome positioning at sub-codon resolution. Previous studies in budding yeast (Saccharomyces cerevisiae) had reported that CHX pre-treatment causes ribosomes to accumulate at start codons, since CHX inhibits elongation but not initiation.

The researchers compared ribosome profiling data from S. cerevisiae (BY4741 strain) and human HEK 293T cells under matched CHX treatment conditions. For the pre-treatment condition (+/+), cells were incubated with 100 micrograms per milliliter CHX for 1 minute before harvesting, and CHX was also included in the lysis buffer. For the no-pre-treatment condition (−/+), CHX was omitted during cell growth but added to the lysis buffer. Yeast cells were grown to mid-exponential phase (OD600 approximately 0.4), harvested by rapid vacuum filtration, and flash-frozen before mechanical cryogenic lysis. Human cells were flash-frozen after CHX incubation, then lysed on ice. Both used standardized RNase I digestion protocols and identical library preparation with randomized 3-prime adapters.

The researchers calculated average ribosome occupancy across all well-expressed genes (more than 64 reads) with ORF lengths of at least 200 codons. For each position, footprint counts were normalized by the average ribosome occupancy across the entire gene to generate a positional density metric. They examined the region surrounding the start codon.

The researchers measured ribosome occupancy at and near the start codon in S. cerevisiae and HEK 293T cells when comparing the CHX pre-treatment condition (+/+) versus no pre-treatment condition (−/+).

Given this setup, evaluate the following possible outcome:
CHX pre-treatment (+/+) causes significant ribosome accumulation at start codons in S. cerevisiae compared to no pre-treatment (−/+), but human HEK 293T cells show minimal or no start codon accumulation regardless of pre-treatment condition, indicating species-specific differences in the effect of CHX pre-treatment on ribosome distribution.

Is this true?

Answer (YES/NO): NO